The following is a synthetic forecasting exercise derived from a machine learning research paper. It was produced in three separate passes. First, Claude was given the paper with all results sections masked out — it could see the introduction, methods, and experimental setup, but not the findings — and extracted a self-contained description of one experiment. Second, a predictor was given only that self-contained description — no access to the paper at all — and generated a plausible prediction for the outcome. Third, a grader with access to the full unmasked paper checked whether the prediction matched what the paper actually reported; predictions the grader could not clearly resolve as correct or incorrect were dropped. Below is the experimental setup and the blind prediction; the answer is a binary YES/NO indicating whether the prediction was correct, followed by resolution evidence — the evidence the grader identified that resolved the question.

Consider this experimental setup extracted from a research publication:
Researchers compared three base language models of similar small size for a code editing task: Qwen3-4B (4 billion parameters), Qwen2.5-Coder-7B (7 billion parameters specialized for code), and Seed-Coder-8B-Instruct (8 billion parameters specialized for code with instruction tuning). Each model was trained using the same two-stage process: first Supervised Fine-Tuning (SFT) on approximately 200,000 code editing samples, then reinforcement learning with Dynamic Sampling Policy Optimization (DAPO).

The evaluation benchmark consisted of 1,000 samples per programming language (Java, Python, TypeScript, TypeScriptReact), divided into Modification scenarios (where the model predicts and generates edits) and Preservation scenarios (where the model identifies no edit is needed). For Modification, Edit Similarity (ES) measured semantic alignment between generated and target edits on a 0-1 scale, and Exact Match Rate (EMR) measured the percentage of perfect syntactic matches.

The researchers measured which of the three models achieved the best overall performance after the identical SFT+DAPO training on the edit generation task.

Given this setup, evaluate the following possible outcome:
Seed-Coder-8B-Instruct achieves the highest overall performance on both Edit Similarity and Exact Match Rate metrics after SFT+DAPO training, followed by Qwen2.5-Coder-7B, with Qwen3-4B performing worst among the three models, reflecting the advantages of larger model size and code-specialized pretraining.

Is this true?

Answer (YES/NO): NO